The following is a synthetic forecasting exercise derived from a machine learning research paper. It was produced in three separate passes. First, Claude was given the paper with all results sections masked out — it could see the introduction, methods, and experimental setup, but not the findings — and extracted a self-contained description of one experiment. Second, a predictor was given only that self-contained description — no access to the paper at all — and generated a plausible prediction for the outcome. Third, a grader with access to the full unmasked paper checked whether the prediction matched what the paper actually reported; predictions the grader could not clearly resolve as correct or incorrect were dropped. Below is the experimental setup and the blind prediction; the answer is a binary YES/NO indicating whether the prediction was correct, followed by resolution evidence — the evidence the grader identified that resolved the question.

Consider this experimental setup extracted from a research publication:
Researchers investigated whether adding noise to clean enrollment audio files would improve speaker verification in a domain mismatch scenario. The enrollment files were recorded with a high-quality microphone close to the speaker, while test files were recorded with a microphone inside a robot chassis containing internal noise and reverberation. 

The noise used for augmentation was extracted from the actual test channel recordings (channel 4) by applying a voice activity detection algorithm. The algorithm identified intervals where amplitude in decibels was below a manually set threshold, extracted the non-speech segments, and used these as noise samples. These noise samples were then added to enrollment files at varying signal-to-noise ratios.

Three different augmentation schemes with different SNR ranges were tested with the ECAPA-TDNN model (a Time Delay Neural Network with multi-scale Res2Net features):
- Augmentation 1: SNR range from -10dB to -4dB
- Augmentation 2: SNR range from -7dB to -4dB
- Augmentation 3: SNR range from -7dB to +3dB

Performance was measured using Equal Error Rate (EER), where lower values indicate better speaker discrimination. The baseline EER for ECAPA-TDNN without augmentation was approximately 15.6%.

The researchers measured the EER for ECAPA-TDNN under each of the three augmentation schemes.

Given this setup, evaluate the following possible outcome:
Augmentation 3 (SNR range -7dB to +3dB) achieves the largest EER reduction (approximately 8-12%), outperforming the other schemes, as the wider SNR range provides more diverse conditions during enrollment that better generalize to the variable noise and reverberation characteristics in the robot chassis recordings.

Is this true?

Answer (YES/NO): NO